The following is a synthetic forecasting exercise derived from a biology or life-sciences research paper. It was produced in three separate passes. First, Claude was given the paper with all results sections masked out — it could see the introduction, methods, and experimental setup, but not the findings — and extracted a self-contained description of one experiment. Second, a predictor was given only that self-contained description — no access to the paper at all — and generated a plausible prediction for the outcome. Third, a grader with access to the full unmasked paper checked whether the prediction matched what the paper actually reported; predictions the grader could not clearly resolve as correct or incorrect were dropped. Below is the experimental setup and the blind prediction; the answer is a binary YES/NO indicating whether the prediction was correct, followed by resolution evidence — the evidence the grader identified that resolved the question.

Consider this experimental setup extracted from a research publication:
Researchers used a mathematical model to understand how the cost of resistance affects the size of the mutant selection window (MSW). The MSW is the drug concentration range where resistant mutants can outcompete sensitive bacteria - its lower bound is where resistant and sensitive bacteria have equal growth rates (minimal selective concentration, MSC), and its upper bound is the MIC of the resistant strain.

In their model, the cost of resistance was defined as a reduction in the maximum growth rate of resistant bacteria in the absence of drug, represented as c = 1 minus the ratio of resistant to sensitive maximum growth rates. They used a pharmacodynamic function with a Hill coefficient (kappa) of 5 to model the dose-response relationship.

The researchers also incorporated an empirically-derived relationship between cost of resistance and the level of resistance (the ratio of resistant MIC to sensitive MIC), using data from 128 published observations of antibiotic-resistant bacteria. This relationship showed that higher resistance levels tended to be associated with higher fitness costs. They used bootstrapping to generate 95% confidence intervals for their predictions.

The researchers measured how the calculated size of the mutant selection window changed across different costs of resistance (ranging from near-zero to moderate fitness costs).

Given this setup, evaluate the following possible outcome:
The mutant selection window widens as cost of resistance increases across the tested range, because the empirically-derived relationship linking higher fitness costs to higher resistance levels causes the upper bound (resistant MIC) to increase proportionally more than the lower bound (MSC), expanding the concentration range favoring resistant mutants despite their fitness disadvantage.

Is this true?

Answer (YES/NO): NO